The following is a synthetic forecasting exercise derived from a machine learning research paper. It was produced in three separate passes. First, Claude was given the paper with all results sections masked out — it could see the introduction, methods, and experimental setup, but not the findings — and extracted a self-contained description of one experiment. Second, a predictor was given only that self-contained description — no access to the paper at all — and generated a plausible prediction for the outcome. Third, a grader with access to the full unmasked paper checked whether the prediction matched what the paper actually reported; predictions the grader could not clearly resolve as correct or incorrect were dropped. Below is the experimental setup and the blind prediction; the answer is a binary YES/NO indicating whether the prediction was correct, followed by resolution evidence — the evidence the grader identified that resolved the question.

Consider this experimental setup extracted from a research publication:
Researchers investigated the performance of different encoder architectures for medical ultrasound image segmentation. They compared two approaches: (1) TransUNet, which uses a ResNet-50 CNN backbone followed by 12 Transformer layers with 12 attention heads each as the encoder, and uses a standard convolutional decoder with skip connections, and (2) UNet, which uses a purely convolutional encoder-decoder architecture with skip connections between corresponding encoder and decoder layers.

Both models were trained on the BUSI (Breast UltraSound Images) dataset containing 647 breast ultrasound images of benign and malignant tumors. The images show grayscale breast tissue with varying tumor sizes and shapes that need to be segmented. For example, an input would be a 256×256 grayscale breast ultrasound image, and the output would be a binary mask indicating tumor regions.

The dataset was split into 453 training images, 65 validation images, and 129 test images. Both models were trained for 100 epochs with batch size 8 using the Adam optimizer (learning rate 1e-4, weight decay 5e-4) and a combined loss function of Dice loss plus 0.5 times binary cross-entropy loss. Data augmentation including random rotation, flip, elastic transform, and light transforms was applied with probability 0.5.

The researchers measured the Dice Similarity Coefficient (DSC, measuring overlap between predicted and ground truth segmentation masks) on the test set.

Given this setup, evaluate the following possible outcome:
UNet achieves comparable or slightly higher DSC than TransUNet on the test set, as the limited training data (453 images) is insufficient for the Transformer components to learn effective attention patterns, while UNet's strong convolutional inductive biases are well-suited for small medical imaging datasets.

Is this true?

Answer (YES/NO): NO